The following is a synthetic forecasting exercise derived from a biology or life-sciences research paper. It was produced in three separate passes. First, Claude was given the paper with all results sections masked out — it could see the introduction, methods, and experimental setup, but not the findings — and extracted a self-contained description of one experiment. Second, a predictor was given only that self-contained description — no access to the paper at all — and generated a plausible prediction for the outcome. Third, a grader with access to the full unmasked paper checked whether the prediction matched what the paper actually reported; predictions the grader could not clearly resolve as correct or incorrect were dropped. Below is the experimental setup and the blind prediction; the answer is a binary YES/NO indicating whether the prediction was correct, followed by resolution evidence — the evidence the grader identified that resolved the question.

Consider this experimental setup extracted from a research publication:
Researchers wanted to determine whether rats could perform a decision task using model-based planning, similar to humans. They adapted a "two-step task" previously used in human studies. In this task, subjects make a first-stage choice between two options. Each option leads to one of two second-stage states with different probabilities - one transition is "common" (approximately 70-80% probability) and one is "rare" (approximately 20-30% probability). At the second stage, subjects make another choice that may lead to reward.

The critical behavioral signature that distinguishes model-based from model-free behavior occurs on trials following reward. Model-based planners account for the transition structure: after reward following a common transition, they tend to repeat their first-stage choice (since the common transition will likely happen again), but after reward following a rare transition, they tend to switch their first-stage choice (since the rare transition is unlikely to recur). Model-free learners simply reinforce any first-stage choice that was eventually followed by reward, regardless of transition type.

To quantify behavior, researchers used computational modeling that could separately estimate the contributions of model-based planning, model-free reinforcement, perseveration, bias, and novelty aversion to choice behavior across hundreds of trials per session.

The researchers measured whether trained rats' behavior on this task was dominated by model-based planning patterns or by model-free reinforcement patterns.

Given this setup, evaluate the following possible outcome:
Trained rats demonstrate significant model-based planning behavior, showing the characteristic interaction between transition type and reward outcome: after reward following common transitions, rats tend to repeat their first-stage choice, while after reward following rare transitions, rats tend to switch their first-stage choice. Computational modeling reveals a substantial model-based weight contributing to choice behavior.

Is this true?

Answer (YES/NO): YES